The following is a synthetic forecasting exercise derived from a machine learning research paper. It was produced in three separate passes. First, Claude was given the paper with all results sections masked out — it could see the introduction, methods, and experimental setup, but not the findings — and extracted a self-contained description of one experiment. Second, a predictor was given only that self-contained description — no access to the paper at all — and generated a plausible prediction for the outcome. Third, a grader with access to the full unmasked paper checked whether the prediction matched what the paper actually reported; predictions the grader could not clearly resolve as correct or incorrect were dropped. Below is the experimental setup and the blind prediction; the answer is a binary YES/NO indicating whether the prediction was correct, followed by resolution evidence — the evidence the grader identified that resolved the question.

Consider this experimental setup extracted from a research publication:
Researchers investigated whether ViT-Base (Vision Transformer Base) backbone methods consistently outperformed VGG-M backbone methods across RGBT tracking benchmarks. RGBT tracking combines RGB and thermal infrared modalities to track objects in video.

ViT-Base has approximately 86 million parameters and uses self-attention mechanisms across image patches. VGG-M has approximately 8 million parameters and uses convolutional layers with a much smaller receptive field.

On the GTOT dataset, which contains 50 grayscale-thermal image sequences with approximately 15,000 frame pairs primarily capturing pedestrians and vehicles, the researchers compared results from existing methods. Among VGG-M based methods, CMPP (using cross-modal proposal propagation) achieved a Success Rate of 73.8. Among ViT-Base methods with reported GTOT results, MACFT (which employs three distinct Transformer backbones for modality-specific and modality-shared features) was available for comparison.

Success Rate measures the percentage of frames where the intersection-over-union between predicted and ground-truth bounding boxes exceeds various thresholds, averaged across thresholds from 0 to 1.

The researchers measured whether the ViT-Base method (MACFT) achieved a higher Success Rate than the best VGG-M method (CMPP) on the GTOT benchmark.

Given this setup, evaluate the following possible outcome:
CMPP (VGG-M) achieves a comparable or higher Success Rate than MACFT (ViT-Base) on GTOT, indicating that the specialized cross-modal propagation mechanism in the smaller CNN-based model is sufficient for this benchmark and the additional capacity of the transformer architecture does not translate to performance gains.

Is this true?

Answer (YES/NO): YES